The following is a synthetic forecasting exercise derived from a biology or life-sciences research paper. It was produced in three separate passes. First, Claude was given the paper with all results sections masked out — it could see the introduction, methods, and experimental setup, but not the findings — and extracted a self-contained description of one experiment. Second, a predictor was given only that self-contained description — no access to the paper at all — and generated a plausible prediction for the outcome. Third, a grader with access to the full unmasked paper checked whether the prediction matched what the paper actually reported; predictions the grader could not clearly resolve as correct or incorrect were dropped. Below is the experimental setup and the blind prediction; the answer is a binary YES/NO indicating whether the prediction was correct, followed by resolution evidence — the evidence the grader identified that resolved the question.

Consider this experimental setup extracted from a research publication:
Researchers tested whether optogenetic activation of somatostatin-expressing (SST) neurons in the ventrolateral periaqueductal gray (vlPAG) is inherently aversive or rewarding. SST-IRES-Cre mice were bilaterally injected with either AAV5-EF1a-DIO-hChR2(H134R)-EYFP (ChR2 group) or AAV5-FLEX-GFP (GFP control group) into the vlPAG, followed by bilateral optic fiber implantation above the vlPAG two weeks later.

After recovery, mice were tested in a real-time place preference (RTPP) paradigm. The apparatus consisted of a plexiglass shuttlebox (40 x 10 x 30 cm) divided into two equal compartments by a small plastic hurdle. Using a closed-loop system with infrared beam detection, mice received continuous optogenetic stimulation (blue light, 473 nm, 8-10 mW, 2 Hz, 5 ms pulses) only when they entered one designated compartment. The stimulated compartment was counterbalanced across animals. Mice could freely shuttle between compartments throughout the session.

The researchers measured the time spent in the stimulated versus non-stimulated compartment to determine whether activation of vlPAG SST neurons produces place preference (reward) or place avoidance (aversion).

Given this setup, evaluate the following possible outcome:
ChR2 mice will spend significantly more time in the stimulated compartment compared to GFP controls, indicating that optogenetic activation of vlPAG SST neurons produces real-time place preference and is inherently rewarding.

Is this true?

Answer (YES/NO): NO